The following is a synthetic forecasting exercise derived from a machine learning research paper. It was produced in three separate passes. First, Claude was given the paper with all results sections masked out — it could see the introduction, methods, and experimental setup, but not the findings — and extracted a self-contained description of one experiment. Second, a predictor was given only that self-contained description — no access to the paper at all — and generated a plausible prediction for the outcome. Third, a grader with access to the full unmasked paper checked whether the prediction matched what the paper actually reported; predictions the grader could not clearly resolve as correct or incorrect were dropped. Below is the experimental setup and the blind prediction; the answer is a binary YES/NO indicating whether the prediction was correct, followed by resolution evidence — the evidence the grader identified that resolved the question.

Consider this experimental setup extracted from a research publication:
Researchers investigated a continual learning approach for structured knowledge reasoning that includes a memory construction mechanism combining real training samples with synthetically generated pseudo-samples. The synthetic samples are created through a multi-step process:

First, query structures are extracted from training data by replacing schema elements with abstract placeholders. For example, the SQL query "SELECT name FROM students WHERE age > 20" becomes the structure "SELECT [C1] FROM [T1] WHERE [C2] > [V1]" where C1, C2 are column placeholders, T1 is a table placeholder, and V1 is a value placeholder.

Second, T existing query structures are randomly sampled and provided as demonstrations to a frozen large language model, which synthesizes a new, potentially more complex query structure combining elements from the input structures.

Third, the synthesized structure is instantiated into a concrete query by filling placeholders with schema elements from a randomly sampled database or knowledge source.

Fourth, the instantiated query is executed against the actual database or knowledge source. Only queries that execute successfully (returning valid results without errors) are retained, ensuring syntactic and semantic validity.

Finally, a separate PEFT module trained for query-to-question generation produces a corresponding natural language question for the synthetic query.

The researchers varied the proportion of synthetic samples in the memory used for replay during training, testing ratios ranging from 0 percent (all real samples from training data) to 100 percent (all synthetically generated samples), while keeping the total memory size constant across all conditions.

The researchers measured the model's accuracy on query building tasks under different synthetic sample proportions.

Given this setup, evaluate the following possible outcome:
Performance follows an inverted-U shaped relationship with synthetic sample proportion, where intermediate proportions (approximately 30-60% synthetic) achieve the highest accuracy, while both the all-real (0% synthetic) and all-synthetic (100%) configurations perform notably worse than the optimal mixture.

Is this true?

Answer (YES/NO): NO